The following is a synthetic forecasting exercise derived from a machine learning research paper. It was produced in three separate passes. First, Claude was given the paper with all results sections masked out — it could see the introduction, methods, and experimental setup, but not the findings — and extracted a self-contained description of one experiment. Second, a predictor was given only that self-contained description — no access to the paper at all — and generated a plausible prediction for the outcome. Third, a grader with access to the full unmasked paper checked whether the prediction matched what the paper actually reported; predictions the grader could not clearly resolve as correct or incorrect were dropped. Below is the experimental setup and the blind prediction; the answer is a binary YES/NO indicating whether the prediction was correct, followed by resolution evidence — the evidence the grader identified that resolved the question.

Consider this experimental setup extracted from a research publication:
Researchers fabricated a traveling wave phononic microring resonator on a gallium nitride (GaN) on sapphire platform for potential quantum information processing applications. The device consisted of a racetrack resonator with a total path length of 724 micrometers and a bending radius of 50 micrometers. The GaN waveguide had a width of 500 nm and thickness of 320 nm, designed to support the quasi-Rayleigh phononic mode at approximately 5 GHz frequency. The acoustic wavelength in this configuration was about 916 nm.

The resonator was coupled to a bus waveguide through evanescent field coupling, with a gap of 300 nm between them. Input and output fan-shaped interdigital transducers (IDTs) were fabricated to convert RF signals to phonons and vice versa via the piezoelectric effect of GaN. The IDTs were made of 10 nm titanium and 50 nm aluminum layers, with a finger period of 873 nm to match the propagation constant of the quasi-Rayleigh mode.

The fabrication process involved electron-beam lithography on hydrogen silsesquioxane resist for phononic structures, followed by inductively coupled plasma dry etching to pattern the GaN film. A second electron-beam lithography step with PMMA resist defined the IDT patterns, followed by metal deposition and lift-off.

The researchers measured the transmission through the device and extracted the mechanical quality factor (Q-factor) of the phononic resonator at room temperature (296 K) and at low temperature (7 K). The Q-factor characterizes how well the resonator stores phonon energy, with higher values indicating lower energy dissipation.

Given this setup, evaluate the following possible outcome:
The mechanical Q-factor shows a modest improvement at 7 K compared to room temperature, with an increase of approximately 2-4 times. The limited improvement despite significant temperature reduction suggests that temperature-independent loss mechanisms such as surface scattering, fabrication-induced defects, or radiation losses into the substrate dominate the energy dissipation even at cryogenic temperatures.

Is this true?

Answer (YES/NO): NO